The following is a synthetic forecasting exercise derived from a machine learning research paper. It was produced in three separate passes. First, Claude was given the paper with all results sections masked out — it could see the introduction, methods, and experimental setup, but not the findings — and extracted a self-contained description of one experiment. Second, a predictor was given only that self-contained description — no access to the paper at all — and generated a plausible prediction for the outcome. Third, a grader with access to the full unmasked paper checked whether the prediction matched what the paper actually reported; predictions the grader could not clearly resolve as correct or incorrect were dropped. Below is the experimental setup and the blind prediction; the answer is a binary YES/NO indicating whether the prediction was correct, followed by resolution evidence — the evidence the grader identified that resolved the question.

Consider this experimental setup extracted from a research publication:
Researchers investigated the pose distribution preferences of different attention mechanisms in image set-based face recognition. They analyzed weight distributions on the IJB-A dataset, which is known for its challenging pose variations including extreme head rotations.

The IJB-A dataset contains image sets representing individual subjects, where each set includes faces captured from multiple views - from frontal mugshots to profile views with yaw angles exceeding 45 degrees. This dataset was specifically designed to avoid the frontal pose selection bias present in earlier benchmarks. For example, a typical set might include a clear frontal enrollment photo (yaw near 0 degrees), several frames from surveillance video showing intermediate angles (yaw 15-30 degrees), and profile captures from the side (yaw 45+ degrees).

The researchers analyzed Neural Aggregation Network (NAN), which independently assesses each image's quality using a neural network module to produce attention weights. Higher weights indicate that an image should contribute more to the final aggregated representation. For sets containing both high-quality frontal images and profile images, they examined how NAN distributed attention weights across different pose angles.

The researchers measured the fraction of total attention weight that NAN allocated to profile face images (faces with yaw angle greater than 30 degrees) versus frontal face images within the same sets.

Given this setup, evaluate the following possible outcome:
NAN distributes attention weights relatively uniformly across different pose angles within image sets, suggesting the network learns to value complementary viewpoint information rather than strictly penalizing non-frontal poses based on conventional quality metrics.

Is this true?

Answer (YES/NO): NO